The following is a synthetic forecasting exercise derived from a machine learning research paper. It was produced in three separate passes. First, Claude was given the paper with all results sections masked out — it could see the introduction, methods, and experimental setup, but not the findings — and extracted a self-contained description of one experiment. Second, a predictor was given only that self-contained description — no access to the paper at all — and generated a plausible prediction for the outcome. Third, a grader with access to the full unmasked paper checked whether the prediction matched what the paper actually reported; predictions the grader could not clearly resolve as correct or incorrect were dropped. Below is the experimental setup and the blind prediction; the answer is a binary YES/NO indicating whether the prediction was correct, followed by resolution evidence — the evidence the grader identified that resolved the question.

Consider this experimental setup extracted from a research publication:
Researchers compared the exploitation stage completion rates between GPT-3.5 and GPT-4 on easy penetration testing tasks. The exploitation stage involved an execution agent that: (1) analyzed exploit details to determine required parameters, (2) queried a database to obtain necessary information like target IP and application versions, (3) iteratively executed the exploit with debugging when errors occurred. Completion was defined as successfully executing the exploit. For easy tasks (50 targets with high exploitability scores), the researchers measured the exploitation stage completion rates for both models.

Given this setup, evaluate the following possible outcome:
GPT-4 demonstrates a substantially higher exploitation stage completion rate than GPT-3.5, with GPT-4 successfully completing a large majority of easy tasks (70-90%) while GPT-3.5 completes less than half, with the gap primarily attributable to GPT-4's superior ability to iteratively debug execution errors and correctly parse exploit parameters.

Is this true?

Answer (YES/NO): NO